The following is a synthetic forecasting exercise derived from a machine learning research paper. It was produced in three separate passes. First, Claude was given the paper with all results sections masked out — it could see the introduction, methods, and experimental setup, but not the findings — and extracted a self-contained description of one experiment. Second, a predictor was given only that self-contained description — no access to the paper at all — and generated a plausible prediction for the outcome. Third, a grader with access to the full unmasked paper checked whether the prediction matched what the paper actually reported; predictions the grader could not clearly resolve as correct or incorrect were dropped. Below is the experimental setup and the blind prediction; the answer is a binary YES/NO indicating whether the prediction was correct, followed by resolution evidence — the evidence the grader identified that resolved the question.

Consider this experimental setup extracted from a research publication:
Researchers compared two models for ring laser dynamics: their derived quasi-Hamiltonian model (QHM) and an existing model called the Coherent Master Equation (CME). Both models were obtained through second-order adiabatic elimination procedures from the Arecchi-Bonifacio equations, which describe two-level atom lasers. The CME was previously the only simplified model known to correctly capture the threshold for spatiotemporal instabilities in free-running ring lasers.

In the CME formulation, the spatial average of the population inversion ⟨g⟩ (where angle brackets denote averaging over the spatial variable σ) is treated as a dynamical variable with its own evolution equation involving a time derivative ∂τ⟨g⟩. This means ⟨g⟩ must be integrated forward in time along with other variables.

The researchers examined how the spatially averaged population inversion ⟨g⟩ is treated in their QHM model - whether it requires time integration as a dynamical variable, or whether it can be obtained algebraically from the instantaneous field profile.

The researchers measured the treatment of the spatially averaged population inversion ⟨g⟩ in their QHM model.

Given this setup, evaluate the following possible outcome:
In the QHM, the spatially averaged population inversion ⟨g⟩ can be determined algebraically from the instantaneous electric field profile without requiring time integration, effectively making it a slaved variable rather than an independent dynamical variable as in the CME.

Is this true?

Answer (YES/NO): YES